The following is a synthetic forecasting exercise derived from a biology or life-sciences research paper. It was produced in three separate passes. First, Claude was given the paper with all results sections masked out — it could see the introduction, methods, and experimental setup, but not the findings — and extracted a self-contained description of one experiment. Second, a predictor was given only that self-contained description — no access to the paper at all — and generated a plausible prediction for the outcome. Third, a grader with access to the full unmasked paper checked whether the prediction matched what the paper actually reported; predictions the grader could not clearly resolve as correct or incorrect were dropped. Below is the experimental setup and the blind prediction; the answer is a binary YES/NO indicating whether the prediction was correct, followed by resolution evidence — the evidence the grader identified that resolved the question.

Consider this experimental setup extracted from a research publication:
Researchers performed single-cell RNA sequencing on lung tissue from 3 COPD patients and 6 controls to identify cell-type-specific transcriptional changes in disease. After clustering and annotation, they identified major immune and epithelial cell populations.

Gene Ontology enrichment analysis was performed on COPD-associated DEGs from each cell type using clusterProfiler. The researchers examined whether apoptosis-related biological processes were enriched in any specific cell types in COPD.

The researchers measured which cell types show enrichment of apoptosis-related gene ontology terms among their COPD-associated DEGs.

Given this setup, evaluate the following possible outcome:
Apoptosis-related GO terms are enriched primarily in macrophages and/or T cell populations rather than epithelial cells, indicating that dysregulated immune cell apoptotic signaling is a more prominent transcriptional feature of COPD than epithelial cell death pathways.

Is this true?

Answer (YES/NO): NO